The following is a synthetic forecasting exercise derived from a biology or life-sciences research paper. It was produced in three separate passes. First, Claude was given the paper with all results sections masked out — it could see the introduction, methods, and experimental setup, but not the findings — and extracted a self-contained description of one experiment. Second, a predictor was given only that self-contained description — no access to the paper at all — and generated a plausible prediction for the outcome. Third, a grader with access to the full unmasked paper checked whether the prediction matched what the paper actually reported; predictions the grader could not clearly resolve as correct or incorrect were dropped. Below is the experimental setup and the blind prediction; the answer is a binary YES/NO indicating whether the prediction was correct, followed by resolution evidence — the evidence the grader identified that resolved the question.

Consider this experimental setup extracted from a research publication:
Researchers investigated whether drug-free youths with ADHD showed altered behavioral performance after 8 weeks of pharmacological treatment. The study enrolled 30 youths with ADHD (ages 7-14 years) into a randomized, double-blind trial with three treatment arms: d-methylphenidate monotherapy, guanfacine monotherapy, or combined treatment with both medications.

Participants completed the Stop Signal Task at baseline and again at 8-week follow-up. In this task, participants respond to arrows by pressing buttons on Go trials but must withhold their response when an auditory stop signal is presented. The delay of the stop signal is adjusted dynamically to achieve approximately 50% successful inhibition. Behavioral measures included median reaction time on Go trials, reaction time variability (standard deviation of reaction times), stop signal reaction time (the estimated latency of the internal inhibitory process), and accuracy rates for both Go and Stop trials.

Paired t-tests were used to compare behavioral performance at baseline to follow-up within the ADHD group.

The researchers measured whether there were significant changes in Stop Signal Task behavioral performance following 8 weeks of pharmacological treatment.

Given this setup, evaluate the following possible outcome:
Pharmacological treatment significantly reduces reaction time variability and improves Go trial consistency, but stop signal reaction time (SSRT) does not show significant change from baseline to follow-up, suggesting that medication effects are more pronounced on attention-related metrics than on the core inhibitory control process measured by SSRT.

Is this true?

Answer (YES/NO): NO